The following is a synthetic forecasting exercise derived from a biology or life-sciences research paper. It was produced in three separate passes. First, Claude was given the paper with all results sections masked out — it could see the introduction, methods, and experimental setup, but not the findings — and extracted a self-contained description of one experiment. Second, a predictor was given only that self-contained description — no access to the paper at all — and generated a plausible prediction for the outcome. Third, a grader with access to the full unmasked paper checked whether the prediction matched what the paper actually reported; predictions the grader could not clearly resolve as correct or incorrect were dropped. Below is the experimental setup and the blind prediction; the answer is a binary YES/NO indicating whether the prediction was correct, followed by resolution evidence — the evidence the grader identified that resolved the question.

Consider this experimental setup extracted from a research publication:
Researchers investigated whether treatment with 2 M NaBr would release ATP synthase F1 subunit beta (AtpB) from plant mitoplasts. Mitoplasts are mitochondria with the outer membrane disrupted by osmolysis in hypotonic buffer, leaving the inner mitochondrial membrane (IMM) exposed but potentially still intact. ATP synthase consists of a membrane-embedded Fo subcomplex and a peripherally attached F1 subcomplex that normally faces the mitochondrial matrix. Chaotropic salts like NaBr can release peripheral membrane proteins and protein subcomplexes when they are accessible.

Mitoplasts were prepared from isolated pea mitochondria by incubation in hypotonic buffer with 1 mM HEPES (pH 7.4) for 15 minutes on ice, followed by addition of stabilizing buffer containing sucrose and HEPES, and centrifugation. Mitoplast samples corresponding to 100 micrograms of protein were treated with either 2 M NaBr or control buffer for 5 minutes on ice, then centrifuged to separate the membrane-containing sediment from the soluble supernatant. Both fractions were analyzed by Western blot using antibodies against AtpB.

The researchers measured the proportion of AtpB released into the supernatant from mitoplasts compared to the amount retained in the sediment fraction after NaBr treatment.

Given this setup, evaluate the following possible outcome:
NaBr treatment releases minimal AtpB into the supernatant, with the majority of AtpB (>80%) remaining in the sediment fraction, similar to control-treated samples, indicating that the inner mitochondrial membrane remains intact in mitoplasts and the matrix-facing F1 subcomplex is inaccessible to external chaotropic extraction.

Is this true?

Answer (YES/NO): NO